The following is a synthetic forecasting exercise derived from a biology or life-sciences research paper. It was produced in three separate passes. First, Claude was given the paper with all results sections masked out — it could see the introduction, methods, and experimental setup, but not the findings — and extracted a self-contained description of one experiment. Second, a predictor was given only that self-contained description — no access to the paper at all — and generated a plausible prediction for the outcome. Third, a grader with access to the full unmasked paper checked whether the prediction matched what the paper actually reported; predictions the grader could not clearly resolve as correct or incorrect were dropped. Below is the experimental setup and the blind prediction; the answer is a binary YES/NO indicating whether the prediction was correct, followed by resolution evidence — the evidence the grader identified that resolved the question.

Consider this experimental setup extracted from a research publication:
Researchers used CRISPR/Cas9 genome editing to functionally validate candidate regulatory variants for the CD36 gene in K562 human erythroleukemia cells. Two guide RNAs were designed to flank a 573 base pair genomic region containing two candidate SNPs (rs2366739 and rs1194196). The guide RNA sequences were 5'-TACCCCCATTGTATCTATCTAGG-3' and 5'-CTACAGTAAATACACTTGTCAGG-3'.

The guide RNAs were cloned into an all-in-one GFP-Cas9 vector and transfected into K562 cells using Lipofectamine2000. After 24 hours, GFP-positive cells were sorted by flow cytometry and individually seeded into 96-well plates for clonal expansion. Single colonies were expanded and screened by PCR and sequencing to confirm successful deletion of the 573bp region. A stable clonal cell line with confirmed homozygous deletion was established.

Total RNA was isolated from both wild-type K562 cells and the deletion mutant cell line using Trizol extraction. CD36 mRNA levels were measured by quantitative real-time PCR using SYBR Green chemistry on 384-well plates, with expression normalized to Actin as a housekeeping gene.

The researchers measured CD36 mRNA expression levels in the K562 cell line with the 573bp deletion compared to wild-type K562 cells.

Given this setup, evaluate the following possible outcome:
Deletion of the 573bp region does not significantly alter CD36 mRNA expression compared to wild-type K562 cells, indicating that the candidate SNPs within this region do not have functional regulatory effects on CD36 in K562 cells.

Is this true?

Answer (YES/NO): NO